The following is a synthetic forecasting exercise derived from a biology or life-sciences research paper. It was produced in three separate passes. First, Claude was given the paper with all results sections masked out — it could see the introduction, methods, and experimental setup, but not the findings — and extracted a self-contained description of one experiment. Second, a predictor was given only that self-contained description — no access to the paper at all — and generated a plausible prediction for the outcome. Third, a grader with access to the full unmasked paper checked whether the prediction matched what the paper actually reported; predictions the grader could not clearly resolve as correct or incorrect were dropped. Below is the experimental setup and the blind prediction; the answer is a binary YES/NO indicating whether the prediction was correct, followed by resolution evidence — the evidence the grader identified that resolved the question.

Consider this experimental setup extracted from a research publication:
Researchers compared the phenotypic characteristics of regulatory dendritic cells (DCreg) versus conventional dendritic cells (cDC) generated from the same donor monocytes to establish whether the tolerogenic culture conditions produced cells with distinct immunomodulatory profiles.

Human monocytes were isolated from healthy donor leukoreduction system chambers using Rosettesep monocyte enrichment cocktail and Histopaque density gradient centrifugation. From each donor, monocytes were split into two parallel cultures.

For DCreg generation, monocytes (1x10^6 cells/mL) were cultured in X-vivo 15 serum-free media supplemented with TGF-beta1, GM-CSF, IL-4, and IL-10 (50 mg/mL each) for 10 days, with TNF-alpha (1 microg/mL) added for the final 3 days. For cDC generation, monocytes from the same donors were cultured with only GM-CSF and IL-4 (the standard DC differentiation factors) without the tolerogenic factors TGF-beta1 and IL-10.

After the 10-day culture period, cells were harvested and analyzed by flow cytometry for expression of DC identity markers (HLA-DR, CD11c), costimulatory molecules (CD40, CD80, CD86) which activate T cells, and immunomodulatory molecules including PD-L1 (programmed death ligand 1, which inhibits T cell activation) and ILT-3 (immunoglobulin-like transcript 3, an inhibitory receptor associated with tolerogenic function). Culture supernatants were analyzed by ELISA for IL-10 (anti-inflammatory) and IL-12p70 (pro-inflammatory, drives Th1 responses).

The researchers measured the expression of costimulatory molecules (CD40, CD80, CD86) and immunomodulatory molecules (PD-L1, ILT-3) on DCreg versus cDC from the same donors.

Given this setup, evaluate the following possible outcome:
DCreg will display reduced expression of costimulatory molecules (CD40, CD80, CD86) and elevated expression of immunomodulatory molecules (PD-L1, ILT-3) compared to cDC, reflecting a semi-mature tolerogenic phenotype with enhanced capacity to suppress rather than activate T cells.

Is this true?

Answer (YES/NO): YES